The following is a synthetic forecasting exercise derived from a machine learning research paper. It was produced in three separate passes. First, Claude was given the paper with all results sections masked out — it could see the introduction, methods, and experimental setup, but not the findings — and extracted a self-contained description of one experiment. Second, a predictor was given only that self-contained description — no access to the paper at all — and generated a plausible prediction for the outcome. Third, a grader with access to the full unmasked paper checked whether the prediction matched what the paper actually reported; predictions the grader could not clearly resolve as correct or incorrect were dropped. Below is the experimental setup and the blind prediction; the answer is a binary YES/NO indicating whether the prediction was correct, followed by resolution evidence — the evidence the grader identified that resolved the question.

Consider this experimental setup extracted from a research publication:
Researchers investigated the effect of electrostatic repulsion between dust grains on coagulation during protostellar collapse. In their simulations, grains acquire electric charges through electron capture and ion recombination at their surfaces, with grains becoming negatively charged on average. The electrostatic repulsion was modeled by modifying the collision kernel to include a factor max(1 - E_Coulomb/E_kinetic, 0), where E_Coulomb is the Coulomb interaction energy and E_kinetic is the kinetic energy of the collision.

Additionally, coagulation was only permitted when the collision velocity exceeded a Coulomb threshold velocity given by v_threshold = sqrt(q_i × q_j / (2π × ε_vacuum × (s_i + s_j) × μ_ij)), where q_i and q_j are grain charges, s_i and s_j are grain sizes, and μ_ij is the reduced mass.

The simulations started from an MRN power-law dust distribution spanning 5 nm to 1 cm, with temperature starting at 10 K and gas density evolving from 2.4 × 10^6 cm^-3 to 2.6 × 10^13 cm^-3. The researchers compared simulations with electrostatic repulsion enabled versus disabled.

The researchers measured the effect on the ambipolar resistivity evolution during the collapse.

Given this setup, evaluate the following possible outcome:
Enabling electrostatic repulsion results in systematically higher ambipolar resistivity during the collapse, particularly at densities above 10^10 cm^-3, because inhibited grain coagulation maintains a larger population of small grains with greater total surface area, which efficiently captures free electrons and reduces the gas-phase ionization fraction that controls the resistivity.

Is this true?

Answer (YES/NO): NO